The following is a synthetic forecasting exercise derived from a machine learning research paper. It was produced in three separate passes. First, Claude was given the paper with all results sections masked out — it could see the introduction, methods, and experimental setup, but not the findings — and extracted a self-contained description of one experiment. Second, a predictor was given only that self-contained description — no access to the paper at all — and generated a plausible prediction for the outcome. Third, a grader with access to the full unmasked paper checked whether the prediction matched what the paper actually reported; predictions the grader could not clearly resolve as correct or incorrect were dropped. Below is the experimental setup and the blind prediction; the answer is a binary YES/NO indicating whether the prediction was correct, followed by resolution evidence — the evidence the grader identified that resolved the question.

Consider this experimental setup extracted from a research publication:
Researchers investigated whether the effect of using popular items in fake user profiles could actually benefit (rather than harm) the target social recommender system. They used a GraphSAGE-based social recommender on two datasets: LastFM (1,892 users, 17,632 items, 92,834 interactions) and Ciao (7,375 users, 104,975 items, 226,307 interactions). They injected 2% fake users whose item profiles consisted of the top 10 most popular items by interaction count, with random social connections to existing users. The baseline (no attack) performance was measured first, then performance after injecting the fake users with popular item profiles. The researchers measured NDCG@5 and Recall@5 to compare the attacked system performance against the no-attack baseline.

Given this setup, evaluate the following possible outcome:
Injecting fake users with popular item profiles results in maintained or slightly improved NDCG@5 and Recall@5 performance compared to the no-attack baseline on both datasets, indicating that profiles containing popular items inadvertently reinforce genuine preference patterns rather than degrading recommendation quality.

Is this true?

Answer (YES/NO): YES